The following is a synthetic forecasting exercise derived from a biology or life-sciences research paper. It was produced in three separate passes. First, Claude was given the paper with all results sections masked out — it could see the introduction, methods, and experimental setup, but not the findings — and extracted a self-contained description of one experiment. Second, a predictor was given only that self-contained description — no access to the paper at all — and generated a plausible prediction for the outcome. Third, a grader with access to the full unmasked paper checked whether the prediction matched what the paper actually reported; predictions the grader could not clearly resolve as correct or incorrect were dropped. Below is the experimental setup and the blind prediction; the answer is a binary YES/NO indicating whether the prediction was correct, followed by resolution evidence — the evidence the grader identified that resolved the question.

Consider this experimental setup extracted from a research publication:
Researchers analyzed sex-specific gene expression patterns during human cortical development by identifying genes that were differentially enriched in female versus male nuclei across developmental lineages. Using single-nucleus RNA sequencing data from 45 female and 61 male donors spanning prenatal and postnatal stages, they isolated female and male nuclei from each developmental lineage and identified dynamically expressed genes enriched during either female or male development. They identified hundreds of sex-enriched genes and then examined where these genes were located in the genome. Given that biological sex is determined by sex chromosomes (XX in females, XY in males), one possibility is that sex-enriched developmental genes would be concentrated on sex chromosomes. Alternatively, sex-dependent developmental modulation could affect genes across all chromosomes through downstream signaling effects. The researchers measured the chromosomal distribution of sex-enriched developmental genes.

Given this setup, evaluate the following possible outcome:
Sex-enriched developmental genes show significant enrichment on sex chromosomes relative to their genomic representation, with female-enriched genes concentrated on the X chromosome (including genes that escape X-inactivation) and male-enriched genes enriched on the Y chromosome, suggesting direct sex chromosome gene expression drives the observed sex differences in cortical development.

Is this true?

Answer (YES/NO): NO